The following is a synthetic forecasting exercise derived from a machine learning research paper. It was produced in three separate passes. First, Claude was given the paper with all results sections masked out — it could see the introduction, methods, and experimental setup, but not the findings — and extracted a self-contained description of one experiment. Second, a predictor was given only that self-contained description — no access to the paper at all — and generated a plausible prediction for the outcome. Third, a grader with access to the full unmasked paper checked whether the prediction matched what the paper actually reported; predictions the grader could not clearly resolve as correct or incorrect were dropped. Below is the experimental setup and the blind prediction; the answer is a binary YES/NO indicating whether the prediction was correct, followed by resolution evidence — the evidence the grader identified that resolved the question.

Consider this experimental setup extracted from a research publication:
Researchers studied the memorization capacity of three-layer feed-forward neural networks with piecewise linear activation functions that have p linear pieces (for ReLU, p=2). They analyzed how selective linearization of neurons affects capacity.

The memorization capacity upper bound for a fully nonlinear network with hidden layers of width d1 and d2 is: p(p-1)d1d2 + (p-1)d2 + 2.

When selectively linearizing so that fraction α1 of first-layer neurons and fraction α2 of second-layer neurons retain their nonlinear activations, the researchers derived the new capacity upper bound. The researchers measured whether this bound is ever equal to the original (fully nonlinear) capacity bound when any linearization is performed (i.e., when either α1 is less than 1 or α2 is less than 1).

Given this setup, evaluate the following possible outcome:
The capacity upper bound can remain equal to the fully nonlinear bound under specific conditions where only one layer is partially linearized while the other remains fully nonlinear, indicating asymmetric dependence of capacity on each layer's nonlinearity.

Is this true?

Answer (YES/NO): NO